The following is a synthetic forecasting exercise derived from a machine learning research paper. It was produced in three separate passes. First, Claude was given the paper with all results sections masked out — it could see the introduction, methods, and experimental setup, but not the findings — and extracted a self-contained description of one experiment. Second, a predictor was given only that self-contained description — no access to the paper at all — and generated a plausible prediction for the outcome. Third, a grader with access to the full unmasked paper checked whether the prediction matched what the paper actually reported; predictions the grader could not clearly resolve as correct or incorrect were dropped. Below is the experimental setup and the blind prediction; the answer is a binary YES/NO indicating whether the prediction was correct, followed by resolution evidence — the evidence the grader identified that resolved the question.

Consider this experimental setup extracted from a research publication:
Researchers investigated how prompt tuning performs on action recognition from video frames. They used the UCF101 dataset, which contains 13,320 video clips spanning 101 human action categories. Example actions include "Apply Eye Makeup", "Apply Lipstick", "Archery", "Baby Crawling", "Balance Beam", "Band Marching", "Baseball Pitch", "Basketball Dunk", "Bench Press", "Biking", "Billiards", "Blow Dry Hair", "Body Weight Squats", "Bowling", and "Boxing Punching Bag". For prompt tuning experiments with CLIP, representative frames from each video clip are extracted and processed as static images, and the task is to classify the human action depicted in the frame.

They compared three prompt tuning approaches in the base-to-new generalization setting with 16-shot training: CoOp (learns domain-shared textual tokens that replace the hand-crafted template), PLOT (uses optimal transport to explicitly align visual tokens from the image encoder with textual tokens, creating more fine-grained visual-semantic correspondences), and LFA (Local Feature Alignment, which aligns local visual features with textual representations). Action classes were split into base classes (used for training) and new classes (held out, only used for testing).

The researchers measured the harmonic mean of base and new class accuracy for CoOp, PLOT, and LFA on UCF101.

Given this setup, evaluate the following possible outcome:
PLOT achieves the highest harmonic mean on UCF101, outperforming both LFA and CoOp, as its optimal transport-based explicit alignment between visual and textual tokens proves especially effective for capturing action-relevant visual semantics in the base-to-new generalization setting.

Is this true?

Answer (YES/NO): NO